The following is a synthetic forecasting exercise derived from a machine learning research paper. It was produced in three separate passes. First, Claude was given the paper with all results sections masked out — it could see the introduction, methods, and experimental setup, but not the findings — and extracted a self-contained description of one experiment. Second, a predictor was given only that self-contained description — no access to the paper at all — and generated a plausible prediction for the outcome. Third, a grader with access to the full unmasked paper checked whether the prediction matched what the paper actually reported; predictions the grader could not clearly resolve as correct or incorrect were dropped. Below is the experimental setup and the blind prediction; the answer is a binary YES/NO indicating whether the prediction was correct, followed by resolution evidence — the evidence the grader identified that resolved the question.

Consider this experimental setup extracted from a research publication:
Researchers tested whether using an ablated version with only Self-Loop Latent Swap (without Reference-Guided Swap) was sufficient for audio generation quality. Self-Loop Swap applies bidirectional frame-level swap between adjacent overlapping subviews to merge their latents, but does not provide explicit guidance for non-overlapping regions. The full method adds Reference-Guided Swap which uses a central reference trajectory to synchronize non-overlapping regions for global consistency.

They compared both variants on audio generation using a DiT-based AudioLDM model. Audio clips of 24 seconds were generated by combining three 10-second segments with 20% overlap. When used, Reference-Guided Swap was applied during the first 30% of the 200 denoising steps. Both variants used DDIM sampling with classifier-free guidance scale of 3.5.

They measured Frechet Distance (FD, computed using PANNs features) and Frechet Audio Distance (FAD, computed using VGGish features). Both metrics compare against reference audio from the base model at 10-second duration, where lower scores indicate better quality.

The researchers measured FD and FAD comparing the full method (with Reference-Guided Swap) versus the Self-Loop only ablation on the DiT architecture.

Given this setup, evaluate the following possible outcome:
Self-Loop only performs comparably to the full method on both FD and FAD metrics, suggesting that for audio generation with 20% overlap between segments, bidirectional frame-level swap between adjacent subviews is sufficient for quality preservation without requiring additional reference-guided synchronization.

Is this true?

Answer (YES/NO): YES